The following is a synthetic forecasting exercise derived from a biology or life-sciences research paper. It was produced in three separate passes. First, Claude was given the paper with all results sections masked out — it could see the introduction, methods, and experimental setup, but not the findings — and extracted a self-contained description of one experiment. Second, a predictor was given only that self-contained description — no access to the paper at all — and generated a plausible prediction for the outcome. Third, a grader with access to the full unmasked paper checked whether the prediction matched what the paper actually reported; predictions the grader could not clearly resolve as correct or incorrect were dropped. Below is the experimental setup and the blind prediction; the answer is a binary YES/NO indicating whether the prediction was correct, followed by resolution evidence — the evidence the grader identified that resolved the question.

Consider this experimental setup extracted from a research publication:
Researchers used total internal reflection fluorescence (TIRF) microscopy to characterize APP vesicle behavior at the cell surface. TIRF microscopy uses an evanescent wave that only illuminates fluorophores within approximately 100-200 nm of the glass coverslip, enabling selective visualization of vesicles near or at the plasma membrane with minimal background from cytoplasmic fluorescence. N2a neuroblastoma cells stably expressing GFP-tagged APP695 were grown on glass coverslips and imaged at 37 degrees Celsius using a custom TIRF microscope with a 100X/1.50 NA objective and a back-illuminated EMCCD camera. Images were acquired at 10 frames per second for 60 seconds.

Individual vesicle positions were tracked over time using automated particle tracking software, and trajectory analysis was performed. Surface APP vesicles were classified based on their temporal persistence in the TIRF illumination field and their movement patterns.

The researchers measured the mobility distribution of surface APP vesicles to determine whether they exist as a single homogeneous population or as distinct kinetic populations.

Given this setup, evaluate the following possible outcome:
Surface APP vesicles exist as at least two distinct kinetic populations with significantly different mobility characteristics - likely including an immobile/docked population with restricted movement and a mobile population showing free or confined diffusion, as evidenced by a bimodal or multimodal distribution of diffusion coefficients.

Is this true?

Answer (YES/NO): YES